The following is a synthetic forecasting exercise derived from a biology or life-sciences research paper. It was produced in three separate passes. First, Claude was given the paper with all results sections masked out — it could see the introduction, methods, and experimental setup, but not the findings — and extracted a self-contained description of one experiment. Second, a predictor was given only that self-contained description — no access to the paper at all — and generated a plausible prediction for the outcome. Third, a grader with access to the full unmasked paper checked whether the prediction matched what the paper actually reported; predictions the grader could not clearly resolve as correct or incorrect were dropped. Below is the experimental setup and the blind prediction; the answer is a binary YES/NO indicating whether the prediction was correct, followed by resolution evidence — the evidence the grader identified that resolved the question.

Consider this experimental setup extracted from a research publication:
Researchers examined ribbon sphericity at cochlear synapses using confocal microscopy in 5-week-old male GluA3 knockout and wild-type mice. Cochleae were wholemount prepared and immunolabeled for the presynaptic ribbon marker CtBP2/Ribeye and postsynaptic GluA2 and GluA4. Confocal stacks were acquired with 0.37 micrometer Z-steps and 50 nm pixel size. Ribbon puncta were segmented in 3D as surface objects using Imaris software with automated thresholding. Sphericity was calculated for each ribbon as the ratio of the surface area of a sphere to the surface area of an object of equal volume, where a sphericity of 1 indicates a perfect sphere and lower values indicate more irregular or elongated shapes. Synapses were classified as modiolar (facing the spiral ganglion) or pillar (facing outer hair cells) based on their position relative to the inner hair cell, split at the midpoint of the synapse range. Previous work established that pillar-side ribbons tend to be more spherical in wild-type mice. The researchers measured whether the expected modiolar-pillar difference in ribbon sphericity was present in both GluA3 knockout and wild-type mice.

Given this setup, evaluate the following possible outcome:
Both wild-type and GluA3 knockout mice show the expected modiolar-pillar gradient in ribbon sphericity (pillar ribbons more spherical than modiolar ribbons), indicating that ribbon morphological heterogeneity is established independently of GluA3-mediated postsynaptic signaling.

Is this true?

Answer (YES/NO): NO